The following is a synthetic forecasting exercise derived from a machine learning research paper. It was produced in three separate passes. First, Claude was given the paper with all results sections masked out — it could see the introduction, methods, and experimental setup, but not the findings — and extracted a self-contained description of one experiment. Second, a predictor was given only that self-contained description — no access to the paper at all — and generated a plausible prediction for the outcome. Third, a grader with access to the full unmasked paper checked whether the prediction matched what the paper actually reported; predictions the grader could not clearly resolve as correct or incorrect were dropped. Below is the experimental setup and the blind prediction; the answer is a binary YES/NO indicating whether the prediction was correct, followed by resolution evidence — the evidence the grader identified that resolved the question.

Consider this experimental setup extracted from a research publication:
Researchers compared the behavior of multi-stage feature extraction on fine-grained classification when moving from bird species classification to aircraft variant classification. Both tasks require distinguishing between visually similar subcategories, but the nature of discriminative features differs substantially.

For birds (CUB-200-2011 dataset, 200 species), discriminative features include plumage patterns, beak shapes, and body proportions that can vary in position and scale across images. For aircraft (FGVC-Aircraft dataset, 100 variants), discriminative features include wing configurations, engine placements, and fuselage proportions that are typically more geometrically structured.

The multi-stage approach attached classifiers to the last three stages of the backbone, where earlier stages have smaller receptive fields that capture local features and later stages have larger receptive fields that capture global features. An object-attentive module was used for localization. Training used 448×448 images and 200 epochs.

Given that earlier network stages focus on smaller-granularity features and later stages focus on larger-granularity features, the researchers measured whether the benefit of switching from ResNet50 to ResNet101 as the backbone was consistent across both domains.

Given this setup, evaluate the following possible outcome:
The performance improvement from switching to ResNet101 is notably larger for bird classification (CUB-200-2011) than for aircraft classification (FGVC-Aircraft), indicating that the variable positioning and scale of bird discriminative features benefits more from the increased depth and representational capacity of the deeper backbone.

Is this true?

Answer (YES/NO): NO